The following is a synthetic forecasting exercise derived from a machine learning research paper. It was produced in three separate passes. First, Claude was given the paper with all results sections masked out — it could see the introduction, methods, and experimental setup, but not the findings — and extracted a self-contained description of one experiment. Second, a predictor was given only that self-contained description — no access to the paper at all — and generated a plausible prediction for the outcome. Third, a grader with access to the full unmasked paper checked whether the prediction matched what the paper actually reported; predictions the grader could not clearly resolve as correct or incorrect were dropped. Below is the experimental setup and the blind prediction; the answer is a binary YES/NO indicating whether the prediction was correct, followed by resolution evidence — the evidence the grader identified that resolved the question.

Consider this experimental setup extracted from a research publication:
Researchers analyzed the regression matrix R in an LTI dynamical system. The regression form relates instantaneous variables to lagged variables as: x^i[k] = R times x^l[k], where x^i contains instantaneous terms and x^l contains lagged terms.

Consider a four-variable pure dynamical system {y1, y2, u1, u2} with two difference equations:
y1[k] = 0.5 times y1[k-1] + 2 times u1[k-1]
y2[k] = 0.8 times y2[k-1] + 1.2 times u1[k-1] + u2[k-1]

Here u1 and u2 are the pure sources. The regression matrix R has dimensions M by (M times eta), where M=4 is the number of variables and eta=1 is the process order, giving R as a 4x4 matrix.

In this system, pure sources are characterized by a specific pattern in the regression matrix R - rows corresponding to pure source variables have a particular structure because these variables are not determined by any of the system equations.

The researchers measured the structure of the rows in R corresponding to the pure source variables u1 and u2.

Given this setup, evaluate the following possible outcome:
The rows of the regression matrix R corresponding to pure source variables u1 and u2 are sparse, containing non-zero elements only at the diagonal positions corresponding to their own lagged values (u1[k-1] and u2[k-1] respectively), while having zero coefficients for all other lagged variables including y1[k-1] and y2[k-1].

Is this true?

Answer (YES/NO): NO